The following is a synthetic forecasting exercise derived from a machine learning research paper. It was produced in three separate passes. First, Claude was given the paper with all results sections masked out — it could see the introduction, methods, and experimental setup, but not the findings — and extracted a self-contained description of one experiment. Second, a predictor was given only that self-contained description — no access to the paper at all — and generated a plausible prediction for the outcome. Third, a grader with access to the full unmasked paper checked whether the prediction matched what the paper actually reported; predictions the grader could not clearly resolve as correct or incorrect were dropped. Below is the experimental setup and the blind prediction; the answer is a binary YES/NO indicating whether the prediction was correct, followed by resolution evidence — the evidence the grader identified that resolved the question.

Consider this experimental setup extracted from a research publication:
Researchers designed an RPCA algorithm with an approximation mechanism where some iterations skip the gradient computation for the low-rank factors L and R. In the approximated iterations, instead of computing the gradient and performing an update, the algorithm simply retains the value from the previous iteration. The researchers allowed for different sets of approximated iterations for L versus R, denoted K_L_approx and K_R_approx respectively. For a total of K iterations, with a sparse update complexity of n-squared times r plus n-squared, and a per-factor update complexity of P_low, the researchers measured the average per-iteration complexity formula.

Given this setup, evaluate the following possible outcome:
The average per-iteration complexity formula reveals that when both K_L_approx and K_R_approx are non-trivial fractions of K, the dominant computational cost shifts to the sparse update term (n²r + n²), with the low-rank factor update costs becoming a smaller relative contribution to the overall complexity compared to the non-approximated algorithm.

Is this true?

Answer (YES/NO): NO